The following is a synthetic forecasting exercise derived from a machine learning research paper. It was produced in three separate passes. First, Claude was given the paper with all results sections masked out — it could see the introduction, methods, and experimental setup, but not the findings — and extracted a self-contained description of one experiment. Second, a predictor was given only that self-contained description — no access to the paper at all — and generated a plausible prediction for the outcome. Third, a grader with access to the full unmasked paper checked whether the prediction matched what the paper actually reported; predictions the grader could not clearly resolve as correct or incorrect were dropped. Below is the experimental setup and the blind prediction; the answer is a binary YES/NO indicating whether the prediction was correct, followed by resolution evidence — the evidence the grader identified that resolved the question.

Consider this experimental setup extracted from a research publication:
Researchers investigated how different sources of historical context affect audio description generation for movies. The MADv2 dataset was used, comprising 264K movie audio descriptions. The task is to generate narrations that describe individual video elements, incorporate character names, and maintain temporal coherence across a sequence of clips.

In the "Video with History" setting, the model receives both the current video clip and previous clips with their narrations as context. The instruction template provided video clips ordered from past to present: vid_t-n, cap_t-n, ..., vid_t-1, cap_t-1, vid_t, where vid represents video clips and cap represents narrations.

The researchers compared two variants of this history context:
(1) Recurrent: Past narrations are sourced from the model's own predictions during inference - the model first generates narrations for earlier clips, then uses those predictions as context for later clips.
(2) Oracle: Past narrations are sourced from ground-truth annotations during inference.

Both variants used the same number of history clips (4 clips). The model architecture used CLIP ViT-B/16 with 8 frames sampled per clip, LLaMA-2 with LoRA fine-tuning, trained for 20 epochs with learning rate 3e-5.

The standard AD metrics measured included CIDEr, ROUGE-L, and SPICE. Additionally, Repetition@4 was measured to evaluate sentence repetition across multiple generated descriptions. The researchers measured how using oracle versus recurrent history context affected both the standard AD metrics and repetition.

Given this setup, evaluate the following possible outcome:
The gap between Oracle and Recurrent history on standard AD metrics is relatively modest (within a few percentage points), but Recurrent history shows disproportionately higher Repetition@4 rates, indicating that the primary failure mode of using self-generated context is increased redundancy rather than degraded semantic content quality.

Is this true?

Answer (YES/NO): NO